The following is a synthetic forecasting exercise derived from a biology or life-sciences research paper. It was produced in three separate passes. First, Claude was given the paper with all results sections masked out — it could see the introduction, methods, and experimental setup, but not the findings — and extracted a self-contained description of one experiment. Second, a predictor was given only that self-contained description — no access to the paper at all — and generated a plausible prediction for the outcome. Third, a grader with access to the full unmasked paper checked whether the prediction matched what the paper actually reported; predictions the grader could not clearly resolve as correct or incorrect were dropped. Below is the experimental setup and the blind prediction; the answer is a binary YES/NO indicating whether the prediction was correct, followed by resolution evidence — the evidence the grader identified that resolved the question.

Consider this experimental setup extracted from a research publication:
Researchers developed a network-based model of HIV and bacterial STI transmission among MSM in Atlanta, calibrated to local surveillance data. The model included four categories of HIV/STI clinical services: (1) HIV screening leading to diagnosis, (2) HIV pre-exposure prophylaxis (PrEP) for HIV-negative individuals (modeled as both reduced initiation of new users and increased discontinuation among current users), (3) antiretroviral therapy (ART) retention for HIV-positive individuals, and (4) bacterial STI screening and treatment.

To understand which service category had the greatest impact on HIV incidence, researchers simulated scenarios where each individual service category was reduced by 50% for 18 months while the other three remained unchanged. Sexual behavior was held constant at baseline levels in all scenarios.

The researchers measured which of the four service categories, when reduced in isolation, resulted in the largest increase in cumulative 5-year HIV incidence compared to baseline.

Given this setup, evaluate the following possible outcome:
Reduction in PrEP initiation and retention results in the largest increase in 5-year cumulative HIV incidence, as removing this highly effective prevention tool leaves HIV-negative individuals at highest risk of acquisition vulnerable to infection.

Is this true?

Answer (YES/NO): NO